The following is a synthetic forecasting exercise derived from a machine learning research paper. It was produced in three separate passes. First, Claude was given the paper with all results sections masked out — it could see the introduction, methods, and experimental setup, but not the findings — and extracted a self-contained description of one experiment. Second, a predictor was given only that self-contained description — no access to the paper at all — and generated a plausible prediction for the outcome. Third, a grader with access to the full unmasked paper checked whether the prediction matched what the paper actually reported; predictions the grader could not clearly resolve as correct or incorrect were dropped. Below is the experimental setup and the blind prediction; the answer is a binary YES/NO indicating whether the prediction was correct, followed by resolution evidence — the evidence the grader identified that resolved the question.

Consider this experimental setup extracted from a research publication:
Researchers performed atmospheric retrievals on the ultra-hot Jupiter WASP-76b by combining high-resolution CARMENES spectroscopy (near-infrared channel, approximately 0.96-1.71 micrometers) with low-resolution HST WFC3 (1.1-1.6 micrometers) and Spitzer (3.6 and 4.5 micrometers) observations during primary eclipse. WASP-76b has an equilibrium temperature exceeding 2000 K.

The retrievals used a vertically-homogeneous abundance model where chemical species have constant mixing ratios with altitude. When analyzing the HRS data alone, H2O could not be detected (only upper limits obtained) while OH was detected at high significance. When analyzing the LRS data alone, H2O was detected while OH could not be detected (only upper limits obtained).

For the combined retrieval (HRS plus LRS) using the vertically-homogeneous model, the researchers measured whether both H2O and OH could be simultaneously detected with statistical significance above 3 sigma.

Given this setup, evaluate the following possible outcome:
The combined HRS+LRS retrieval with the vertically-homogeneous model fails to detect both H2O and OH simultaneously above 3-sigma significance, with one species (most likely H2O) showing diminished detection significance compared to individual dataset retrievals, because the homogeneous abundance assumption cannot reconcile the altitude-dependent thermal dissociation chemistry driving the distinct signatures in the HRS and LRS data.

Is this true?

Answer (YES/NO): NO